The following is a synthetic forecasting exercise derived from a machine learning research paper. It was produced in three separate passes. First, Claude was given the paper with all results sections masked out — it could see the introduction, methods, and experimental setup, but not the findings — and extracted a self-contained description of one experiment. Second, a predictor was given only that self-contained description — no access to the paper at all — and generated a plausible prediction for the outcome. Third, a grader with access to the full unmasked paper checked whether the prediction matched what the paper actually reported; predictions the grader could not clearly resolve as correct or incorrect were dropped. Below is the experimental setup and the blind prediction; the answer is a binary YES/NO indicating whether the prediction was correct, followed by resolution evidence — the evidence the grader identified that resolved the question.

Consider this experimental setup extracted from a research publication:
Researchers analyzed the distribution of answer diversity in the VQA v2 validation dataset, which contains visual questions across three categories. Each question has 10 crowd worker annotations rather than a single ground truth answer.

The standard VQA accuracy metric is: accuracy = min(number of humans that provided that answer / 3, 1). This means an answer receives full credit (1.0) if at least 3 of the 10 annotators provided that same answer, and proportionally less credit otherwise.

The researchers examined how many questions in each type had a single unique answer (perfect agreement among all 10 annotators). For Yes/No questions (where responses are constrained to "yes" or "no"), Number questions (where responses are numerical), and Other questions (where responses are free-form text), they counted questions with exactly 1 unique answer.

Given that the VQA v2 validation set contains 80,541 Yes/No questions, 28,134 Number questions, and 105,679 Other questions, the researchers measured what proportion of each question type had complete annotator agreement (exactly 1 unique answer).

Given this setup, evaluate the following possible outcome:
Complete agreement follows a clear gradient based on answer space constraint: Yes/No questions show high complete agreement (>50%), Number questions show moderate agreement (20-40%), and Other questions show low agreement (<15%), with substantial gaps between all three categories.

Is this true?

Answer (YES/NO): NO